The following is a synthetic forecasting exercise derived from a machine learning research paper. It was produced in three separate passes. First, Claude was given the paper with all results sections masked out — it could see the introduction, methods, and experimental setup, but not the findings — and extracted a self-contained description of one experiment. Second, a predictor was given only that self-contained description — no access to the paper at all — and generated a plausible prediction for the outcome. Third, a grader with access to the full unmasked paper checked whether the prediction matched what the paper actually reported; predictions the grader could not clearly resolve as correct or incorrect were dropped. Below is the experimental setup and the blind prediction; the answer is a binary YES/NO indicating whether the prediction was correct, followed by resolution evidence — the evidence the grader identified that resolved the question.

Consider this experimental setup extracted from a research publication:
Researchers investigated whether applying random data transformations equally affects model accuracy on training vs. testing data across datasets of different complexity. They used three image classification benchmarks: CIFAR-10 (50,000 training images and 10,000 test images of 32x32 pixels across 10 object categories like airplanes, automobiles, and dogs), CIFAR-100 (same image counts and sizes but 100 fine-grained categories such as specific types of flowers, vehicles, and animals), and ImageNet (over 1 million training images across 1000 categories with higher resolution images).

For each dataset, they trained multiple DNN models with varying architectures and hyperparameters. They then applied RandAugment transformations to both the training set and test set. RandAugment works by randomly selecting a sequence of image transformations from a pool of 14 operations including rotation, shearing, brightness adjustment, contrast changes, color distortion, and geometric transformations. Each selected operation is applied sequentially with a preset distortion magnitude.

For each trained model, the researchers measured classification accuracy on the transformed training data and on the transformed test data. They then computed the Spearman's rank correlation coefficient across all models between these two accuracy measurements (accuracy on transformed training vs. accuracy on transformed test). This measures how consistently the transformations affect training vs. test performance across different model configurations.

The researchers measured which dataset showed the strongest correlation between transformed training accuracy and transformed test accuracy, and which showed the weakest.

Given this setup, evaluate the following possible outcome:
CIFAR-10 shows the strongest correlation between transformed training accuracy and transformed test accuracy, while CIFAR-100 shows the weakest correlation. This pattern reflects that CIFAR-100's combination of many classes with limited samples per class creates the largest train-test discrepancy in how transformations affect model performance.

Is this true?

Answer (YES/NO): NO